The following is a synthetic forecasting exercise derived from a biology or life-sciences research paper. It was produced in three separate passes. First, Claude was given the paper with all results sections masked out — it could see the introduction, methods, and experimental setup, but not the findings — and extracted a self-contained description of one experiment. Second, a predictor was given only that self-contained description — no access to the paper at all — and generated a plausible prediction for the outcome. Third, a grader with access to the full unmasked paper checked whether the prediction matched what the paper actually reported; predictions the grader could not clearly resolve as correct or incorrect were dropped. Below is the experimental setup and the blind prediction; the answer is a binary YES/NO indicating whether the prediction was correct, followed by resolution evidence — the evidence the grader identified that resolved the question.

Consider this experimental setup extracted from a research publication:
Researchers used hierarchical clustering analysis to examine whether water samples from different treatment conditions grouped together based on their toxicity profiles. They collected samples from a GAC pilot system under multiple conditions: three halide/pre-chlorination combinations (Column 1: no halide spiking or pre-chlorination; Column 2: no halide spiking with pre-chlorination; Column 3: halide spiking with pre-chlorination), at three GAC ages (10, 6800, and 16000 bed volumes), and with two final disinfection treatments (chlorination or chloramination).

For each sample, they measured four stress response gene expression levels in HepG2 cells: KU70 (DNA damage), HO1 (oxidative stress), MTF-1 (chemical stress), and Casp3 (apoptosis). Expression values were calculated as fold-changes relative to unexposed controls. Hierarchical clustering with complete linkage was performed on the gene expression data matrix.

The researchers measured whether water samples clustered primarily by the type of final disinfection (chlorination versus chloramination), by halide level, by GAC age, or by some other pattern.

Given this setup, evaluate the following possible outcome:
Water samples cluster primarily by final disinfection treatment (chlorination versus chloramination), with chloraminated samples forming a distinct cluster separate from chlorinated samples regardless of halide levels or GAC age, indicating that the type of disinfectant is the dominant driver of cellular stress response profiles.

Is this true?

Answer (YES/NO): NO